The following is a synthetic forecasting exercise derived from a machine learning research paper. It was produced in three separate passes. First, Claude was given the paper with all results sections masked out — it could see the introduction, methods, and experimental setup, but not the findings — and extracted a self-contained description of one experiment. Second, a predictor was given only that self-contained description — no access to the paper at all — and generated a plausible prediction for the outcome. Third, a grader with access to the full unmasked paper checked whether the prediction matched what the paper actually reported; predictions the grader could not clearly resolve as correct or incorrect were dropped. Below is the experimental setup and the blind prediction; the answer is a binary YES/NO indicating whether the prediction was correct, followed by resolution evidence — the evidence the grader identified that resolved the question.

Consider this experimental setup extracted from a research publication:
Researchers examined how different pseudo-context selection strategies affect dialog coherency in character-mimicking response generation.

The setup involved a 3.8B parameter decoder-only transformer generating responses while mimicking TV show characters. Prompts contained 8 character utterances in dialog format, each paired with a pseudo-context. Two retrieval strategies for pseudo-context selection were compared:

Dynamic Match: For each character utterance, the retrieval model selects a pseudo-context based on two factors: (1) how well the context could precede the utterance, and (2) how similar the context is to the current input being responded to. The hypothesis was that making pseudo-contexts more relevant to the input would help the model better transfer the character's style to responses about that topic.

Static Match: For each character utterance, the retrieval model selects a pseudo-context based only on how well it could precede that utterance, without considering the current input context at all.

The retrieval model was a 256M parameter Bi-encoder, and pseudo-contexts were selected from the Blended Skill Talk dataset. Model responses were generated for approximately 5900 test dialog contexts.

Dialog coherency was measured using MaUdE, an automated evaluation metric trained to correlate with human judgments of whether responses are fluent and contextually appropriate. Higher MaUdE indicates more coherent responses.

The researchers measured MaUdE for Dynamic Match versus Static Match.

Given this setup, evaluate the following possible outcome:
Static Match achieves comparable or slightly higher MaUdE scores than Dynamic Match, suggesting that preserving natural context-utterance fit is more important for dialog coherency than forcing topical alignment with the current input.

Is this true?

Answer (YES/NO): YES